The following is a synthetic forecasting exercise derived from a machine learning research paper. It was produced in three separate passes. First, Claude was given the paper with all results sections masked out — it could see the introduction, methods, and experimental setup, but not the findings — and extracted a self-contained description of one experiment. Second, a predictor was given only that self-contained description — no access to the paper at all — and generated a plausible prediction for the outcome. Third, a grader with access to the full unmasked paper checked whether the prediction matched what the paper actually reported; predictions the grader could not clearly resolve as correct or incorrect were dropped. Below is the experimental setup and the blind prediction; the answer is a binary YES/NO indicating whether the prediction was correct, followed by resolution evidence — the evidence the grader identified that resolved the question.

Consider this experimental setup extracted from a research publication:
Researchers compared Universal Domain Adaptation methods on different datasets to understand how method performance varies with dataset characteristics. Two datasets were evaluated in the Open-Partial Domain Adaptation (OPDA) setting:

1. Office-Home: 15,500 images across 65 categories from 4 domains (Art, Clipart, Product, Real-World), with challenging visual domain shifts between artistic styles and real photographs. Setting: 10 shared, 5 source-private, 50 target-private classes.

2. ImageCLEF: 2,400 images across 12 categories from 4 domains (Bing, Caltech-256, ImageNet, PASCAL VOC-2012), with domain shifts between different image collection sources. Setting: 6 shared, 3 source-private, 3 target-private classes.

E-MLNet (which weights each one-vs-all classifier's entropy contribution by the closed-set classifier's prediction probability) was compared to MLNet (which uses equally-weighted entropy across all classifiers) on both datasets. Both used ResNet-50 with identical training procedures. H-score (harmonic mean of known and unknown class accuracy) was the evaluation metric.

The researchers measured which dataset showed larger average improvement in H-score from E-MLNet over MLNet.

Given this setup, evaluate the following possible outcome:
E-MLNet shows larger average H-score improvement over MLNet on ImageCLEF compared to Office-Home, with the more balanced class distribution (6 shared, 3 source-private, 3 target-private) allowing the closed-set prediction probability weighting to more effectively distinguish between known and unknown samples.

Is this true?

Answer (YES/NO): YES